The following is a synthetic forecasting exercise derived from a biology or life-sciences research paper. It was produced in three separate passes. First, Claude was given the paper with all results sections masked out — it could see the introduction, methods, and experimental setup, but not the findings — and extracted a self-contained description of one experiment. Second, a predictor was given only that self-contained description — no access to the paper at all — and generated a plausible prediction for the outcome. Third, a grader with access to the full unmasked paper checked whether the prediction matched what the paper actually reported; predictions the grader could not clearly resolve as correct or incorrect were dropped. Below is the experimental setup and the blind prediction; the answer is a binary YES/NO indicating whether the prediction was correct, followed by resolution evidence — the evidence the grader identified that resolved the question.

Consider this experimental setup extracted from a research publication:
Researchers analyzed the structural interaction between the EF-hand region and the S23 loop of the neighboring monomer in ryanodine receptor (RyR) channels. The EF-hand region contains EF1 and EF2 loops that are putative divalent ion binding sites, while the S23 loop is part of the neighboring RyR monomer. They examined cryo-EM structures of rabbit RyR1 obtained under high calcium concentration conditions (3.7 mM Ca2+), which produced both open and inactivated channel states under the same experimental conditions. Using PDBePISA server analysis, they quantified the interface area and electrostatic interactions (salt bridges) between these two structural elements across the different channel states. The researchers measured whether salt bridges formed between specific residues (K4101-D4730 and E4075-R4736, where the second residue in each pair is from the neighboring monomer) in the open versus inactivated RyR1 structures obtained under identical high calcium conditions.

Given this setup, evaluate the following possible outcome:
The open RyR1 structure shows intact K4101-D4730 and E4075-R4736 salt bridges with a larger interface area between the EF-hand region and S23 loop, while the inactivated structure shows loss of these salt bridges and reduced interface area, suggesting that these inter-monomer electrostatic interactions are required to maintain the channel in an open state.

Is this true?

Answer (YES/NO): NO